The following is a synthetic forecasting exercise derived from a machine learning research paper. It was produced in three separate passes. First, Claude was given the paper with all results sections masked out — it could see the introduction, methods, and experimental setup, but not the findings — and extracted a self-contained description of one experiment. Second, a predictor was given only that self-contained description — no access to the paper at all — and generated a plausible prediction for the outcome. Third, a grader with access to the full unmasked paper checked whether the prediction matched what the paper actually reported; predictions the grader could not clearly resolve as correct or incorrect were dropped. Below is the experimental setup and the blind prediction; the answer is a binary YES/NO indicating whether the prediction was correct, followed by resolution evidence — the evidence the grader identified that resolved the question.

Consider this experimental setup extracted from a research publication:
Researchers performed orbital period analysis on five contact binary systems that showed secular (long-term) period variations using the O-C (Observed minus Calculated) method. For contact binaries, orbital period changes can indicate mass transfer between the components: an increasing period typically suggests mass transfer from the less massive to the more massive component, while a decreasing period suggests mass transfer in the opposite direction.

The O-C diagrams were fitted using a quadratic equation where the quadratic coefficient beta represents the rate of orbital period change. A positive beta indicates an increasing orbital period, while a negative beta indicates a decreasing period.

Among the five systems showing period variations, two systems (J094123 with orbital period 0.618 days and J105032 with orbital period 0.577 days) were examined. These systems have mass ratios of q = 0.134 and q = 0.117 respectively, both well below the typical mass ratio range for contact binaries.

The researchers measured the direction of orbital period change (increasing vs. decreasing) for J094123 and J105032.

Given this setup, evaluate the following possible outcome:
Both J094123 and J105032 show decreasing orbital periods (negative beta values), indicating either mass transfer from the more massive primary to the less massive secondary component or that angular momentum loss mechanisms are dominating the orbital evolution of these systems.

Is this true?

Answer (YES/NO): YES